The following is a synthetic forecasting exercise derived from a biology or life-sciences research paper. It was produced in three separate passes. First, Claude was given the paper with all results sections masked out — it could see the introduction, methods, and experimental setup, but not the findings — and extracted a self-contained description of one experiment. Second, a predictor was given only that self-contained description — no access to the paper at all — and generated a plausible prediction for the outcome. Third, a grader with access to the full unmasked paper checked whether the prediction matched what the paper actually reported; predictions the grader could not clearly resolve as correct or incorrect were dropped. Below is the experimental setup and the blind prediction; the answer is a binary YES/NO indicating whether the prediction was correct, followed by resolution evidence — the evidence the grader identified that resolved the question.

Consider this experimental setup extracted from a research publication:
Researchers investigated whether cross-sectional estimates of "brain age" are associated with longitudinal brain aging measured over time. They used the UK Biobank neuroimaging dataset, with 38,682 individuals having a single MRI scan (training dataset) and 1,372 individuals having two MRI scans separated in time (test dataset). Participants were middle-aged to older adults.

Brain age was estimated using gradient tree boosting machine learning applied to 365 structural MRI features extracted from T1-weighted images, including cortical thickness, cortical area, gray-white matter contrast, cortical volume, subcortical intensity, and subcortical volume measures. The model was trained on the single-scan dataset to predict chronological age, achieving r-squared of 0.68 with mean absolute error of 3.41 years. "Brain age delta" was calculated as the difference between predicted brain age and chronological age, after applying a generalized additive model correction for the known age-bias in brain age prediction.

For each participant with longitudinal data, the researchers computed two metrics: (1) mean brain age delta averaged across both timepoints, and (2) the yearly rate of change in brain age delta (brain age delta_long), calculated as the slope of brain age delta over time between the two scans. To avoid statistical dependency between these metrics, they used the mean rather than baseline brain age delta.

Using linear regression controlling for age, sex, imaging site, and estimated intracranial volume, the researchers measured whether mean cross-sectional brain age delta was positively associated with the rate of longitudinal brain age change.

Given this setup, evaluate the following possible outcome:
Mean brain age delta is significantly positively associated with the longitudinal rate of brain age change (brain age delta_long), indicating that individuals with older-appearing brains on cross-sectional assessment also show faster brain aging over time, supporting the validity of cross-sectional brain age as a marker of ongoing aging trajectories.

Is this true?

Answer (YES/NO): NO